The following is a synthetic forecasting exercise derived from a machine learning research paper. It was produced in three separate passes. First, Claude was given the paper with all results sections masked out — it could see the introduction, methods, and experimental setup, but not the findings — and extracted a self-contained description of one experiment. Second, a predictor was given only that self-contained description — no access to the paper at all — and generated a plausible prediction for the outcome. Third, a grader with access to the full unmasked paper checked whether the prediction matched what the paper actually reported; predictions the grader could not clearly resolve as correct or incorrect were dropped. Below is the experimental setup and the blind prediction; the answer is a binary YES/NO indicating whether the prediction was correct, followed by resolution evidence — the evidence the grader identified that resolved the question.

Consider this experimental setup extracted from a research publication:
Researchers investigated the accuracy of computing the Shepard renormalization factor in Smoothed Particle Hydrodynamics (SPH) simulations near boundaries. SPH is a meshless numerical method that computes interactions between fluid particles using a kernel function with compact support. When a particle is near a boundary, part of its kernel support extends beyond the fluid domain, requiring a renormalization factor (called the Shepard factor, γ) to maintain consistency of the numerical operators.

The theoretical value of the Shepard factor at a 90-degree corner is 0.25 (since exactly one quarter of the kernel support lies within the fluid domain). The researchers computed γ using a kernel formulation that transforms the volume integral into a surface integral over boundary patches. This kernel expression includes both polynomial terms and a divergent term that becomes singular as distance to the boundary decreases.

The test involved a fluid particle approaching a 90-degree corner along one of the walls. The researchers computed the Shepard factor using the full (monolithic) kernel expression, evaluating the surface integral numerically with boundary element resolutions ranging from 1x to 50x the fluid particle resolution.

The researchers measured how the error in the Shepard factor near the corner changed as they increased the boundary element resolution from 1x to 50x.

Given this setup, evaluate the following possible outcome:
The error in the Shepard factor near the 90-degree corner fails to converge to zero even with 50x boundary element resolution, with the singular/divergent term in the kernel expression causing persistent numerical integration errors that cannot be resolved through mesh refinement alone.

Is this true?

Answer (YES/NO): YES